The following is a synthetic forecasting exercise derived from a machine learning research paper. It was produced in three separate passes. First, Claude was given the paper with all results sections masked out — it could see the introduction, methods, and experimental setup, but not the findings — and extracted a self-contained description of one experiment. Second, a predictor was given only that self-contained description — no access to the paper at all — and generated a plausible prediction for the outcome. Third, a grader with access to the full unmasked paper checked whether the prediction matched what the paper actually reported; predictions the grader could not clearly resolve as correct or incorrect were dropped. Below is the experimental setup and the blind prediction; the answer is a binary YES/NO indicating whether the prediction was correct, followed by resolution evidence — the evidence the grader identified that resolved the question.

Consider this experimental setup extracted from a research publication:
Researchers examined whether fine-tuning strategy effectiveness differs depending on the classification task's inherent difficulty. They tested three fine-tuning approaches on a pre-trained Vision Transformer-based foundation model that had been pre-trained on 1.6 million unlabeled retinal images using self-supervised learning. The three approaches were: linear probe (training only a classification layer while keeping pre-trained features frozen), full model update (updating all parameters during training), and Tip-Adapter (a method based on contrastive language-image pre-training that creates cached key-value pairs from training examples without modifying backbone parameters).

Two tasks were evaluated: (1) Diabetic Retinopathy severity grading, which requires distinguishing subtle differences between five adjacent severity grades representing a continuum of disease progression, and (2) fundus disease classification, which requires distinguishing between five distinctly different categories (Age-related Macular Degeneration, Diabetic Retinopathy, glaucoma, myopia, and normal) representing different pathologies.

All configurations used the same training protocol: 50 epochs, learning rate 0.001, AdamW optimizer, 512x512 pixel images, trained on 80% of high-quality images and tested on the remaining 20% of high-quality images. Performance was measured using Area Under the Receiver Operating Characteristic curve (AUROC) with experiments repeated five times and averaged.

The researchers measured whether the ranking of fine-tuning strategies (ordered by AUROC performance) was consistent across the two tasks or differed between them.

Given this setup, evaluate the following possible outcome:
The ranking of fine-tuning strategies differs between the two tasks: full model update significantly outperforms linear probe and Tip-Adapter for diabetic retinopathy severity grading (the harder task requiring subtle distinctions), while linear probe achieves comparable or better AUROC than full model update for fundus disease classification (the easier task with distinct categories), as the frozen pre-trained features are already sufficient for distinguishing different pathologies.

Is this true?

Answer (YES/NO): NO